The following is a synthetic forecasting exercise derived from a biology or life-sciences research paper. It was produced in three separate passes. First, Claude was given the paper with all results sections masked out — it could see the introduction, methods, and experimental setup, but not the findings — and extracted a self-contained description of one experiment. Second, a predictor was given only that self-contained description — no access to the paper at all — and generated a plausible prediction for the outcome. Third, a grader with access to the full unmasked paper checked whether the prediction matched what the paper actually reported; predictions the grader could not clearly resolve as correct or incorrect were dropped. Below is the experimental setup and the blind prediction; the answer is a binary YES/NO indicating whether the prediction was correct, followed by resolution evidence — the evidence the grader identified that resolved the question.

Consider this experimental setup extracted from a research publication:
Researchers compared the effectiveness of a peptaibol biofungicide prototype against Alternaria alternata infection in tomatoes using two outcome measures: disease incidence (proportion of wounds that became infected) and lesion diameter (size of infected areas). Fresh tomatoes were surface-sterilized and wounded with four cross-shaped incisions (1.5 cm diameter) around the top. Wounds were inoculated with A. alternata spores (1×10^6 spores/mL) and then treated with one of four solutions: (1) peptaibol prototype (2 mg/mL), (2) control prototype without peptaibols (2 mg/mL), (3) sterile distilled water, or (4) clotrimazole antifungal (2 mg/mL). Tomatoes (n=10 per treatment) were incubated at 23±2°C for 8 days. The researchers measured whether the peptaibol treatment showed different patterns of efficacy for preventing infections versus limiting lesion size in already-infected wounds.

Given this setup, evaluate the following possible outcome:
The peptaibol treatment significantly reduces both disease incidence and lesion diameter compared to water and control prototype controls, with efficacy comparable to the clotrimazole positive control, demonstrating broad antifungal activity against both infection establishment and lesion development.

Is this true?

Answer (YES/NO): YES